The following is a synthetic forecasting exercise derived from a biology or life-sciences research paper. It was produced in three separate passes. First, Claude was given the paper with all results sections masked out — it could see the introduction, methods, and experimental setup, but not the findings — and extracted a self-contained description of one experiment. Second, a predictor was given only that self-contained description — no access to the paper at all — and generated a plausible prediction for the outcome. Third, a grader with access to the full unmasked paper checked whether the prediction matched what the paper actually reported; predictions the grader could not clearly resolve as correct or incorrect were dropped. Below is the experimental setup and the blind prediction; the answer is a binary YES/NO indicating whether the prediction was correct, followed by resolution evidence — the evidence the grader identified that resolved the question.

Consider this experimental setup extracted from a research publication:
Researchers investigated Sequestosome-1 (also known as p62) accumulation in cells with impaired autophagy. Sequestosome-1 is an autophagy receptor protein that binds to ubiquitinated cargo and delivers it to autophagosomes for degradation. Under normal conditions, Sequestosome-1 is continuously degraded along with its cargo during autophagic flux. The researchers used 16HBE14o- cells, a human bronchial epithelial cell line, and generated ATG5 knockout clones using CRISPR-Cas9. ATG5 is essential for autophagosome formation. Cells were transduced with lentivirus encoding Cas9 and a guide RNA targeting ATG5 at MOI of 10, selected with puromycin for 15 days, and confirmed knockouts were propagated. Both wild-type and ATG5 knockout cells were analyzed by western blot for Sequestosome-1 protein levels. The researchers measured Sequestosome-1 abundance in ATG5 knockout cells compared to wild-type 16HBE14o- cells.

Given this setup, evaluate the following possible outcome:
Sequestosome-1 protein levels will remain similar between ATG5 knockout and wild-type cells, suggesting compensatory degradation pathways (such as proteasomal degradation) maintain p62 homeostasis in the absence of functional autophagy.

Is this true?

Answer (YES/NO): NO